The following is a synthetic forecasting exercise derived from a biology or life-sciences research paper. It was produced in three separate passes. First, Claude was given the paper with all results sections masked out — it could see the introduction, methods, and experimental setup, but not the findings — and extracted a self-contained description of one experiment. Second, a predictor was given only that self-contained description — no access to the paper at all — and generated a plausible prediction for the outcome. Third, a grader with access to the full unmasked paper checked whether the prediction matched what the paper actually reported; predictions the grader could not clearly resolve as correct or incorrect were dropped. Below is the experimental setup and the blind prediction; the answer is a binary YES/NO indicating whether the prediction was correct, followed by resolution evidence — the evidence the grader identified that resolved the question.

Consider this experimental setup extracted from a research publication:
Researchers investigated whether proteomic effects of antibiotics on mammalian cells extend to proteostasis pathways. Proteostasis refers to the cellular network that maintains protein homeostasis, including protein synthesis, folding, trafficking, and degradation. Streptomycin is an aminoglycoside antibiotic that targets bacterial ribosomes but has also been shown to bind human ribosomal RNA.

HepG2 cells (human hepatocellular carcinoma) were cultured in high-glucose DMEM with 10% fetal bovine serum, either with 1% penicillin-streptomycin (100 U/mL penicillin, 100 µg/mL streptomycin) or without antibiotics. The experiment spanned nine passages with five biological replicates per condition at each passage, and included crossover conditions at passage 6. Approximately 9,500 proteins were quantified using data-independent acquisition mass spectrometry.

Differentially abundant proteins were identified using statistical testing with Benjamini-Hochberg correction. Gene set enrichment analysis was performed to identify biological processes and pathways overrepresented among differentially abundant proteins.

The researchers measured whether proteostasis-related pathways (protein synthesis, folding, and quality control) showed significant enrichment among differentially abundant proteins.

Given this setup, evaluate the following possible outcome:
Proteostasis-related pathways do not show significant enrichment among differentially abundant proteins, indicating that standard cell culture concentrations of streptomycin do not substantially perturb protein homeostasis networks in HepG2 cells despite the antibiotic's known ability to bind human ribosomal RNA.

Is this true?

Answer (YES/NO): NO